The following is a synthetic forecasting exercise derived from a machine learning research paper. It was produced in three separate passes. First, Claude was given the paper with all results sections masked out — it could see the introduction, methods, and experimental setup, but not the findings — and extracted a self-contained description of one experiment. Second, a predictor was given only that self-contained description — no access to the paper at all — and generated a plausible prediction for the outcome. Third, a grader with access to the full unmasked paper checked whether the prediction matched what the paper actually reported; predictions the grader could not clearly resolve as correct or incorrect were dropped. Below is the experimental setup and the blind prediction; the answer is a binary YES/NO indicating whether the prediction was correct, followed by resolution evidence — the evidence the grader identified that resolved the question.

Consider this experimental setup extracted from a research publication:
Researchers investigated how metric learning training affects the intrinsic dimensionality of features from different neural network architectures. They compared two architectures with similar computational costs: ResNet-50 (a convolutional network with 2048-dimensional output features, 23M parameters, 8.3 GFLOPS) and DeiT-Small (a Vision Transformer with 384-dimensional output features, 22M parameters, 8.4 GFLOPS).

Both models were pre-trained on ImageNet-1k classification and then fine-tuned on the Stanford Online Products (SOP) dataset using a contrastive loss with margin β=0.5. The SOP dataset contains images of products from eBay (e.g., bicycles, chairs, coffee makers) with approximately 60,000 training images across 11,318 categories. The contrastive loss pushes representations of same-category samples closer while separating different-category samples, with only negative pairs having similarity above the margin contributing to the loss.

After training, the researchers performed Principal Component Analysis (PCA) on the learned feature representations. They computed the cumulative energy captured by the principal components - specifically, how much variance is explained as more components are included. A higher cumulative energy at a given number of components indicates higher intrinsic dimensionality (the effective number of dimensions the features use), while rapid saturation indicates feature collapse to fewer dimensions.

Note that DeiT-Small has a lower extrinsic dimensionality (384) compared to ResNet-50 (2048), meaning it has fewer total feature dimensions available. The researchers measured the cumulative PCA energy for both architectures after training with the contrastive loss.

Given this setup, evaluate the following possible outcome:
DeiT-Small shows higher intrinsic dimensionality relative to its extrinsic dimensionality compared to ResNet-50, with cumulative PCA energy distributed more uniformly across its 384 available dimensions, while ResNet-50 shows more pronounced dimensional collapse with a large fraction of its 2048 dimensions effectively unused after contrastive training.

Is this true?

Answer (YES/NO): YES